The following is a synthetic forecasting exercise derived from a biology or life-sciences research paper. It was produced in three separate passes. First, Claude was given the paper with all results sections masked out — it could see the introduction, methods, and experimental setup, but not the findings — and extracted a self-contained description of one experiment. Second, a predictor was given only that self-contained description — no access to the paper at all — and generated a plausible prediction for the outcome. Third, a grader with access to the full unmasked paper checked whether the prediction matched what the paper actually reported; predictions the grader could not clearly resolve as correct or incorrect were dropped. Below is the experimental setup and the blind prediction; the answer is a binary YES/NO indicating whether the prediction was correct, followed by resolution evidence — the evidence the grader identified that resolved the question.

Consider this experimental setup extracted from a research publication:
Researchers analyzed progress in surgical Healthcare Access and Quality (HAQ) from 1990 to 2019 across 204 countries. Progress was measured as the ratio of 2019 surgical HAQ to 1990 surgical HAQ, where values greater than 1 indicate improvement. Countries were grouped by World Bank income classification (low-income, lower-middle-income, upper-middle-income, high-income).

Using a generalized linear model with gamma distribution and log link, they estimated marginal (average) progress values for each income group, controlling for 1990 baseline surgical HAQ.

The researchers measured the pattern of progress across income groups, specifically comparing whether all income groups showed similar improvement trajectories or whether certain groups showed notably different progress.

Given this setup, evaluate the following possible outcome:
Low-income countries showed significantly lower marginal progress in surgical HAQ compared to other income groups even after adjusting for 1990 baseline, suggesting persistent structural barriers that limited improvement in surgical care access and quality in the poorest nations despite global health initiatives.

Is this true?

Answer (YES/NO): YES